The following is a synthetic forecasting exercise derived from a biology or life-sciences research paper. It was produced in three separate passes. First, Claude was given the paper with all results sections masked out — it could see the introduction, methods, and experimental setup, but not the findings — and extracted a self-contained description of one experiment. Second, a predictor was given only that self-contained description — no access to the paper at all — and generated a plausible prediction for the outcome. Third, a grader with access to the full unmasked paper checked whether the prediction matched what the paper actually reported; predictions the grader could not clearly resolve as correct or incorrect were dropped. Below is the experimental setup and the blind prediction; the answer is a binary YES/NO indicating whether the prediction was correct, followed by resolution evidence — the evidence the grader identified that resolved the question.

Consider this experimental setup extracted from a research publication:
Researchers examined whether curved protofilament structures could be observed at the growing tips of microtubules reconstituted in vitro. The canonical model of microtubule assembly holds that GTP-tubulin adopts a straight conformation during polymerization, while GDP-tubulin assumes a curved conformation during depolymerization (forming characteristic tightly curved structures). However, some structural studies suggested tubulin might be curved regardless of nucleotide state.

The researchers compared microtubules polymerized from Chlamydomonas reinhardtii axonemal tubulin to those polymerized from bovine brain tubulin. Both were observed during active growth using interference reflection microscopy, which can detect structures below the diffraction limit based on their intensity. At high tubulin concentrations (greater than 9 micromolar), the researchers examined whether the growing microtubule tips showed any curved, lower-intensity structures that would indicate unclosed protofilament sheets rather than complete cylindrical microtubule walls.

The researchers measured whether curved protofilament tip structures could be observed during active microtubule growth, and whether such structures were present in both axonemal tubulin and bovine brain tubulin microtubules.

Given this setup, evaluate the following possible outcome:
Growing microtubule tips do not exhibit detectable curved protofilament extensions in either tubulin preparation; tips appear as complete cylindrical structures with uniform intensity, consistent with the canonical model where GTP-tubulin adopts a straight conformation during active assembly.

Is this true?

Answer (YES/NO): NO